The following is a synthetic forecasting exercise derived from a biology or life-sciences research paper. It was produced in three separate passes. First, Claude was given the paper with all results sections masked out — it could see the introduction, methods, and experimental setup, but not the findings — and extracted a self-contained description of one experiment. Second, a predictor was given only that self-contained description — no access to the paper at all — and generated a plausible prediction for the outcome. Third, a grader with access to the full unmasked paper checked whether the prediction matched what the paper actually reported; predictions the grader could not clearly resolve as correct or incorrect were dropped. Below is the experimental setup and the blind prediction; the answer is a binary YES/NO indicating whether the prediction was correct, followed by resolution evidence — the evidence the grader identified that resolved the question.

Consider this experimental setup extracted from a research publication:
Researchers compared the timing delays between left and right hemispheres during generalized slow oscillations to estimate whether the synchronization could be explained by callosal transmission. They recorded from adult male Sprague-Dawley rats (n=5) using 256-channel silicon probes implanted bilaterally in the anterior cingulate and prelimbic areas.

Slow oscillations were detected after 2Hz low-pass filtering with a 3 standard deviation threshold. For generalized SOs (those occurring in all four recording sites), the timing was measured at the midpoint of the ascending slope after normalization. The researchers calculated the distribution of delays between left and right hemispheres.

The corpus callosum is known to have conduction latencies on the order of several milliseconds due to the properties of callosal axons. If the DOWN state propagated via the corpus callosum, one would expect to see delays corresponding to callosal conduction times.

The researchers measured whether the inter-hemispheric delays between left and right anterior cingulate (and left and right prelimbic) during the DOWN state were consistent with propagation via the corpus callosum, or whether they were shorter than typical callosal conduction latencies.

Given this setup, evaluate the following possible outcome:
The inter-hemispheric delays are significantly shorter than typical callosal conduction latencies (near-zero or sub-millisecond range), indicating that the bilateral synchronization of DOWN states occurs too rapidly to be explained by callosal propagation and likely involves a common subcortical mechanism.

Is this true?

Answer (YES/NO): NO